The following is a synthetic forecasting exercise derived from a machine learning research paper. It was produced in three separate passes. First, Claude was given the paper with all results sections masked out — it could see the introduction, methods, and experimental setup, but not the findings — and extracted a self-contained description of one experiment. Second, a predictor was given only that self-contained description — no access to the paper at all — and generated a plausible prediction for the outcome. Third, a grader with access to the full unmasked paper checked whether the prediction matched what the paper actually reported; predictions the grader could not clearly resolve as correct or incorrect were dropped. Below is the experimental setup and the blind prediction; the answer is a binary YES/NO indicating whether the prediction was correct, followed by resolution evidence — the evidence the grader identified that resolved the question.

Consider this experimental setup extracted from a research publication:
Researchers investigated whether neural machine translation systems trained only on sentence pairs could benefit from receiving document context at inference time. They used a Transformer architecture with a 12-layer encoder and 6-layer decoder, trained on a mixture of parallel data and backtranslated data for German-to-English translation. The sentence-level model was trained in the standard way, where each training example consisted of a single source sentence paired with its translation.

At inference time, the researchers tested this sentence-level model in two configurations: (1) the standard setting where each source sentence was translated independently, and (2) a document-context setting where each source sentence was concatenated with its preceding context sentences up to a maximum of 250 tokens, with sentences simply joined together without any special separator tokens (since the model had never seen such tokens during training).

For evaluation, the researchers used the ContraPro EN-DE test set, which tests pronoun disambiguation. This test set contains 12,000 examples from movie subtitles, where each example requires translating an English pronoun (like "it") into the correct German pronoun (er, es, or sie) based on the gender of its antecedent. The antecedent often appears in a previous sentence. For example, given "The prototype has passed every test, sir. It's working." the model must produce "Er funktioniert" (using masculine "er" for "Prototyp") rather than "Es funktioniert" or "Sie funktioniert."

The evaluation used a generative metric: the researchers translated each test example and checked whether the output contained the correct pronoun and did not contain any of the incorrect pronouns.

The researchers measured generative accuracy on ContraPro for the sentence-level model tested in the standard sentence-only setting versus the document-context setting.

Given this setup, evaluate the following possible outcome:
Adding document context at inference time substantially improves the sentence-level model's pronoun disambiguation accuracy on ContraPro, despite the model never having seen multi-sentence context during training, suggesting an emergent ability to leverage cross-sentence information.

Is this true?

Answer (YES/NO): YES